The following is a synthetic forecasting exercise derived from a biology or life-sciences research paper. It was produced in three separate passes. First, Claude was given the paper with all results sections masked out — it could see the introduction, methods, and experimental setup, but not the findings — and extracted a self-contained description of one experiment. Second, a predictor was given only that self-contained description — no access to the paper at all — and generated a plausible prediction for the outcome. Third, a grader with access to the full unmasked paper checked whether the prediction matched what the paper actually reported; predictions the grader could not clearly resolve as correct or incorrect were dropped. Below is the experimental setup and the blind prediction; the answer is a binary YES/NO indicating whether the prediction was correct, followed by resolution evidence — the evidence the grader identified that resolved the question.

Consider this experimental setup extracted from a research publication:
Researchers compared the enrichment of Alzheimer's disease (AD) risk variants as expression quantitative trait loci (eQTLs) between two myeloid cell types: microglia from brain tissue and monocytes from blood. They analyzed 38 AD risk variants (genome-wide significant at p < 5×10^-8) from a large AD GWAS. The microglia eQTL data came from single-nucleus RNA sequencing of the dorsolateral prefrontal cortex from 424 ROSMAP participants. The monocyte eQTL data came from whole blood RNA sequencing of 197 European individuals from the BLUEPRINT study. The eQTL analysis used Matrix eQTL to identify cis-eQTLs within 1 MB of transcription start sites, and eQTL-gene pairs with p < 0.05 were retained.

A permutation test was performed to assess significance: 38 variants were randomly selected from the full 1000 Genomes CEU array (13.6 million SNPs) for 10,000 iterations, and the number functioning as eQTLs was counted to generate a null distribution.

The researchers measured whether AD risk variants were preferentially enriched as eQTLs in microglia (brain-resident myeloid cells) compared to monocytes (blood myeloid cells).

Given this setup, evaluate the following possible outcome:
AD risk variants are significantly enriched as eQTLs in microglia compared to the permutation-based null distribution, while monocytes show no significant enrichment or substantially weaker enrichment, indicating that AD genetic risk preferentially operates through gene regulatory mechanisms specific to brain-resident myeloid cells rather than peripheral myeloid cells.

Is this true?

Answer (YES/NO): NO